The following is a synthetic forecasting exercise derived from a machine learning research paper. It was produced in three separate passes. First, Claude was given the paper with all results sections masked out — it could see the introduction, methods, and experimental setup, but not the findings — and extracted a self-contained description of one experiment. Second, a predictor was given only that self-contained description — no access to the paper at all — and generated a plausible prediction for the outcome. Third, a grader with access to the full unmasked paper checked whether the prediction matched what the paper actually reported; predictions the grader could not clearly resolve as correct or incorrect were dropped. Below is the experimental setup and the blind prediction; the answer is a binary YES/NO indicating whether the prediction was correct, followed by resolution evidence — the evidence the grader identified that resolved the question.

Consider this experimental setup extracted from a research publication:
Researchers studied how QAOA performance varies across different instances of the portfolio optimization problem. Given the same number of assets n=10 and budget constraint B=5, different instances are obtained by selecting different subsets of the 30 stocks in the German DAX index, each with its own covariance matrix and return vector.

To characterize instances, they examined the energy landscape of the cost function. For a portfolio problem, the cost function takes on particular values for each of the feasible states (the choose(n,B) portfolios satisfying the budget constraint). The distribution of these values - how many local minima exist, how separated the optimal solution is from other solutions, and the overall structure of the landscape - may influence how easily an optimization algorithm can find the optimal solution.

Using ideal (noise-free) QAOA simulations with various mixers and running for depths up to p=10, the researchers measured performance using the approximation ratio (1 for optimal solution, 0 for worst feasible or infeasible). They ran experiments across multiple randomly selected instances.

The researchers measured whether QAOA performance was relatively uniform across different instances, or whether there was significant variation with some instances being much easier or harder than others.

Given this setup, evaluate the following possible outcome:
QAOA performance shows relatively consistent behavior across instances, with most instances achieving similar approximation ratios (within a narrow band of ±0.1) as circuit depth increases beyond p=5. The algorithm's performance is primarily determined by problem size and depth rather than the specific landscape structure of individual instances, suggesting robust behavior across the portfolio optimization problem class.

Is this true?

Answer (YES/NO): NO